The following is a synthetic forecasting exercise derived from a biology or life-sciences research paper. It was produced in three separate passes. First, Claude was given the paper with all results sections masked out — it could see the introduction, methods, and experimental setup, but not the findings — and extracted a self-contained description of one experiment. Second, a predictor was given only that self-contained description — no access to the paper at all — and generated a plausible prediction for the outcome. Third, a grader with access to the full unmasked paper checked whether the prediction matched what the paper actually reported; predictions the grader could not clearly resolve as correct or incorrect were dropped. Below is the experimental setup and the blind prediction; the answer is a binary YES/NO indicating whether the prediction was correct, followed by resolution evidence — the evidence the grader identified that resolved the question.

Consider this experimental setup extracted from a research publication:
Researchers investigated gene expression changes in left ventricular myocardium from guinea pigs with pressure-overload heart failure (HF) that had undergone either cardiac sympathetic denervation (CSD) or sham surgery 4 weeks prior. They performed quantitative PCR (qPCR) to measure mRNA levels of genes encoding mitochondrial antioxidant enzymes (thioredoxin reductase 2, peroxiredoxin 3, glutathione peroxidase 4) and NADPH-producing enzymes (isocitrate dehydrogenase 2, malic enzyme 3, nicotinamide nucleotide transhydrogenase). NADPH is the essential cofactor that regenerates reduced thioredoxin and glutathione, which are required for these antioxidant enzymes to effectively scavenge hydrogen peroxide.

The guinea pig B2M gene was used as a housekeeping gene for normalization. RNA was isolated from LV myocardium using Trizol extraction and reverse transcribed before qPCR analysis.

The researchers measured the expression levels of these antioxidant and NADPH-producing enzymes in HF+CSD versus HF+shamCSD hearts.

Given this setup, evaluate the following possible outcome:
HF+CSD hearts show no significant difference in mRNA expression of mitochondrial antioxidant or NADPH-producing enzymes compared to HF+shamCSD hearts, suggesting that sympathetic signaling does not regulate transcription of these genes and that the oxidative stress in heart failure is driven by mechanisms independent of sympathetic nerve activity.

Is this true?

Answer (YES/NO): NO